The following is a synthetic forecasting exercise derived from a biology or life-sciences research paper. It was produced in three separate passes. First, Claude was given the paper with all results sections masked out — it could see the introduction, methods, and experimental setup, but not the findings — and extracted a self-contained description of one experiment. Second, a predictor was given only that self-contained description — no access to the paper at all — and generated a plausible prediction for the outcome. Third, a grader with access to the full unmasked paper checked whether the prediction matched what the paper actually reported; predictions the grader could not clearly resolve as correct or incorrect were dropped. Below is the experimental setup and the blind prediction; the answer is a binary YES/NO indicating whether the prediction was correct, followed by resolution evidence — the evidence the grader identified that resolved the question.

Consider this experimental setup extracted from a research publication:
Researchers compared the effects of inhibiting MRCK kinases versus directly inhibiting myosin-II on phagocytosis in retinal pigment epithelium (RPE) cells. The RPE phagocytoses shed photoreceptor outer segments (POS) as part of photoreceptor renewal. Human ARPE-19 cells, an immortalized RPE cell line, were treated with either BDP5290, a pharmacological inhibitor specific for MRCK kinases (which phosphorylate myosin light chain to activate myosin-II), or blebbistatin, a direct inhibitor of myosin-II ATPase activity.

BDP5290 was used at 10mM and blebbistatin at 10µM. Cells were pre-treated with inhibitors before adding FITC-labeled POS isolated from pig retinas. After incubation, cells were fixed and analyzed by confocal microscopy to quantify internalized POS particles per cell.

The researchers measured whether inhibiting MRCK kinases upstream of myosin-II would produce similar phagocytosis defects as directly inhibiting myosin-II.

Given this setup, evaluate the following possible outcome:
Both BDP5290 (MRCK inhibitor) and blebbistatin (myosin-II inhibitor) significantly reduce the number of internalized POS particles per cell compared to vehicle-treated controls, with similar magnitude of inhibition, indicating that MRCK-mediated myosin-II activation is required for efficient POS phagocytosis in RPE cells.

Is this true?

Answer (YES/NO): YES